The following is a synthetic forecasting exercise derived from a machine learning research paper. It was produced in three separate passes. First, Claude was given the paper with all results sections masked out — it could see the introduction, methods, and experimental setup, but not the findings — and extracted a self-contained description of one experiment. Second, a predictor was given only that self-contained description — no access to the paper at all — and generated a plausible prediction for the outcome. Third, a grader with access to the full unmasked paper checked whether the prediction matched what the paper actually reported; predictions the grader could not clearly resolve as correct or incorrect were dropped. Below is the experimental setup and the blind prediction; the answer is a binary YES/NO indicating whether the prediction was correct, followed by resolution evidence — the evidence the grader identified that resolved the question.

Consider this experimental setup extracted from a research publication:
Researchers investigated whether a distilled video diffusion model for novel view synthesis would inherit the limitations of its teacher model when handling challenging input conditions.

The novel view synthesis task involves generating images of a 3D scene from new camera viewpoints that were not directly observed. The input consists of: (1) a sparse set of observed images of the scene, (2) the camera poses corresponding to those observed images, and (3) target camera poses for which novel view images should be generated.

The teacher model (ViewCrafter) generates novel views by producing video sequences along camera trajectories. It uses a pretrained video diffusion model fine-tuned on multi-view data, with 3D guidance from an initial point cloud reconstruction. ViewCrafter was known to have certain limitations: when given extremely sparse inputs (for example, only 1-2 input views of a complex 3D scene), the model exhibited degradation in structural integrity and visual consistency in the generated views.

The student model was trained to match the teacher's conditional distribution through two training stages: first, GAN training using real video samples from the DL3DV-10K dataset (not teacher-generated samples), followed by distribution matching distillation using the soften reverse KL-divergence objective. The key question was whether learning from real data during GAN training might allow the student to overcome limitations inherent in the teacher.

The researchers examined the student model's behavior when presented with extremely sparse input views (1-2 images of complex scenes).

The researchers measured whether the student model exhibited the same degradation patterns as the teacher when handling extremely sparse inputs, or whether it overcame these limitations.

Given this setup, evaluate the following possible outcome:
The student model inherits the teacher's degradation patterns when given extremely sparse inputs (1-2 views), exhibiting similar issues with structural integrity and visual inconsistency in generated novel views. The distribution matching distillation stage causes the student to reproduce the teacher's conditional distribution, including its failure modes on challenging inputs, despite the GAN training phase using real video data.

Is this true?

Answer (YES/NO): YES